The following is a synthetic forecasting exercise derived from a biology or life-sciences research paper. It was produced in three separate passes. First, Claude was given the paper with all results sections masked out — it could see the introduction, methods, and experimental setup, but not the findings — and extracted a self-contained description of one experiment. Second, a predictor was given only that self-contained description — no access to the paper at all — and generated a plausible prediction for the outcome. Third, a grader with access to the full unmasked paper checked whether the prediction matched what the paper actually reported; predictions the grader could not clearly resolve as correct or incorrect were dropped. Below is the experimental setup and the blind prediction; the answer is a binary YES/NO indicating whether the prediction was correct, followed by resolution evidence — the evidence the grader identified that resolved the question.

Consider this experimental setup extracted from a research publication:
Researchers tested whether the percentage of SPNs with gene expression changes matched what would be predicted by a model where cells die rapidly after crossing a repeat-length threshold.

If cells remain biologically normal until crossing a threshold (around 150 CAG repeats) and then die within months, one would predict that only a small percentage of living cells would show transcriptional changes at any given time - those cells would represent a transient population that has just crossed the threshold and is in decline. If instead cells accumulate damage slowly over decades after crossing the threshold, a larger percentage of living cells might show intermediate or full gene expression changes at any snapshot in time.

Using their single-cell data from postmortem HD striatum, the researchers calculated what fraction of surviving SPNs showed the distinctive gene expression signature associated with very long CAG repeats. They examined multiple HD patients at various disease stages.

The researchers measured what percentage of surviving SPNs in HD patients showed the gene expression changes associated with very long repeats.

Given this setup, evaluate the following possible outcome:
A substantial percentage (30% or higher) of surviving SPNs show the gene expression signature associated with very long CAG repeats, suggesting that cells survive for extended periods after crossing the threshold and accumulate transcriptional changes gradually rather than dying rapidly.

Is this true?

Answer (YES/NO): NO